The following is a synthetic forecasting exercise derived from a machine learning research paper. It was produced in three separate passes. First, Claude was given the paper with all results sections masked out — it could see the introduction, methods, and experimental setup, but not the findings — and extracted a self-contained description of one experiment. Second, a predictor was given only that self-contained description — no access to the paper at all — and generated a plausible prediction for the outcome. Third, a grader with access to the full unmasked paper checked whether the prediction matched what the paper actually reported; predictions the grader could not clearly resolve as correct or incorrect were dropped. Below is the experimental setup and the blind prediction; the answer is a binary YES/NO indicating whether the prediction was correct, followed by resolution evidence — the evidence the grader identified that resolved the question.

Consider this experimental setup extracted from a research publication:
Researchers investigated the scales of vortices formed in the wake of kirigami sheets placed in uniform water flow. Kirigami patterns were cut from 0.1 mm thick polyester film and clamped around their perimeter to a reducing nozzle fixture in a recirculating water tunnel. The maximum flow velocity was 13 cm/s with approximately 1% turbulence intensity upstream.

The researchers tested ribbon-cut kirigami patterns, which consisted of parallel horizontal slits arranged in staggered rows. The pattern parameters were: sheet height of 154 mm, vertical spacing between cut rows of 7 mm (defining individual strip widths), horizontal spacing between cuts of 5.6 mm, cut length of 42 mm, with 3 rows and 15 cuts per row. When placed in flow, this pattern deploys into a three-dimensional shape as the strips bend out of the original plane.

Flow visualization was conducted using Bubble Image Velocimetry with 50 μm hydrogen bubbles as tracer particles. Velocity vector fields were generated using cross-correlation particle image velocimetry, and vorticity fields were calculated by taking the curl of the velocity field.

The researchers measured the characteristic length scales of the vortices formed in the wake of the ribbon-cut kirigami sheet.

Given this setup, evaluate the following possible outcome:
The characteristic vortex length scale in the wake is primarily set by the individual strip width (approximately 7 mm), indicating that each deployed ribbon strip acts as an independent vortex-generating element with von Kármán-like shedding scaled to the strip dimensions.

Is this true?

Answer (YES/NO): YES